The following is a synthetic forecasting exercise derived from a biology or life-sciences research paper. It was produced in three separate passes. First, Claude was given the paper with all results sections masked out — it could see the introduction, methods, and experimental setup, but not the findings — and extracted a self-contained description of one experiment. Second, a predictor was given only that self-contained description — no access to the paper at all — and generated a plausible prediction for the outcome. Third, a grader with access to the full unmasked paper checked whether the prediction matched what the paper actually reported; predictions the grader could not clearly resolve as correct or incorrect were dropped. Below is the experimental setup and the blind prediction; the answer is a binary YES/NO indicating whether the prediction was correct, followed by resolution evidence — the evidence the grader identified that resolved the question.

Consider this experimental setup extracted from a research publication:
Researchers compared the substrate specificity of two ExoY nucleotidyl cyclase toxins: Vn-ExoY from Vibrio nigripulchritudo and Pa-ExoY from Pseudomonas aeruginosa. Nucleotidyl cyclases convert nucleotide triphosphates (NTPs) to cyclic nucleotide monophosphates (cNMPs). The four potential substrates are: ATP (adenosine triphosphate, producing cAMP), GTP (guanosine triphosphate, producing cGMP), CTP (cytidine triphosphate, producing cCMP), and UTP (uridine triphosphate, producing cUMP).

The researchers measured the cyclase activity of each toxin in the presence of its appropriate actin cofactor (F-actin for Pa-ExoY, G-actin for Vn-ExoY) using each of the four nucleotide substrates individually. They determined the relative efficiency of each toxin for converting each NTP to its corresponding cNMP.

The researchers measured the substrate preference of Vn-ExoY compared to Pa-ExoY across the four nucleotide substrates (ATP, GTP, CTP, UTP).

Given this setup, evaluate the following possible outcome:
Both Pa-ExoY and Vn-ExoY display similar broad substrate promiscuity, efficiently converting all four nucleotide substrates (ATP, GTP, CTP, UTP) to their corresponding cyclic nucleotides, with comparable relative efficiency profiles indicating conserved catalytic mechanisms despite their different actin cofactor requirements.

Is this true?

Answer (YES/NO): NO